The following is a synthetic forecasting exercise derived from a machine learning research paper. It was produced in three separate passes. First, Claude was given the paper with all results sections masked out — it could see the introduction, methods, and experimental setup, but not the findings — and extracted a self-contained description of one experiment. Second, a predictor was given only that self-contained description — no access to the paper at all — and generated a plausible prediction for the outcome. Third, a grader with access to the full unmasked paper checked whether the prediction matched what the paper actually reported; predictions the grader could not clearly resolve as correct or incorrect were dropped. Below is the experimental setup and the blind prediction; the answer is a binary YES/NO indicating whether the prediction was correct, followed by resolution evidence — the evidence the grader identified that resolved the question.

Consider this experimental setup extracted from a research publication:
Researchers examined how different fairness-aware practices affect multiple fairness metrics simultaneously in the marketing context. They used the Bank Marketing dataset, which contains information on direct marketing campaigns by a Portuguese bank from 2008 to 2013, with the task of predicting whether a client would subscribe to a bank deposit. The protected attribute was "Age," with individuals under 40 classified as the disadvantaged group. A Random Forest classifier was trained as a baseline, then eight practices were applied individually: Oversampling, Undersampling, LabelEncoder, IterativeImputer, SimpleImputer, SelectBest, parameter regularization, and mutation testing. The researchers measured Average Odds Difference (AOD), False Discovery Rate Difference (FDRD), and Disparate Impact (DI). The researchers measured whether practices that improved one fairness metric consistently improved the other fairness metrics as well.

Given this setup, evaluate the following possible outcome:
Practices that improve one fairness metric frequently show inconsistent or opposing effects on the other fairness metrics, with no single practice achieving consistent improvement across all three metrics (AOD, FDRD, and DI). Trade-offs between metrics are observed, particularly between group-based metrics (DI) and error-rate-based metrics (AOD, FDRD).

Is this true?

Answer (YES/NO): NO